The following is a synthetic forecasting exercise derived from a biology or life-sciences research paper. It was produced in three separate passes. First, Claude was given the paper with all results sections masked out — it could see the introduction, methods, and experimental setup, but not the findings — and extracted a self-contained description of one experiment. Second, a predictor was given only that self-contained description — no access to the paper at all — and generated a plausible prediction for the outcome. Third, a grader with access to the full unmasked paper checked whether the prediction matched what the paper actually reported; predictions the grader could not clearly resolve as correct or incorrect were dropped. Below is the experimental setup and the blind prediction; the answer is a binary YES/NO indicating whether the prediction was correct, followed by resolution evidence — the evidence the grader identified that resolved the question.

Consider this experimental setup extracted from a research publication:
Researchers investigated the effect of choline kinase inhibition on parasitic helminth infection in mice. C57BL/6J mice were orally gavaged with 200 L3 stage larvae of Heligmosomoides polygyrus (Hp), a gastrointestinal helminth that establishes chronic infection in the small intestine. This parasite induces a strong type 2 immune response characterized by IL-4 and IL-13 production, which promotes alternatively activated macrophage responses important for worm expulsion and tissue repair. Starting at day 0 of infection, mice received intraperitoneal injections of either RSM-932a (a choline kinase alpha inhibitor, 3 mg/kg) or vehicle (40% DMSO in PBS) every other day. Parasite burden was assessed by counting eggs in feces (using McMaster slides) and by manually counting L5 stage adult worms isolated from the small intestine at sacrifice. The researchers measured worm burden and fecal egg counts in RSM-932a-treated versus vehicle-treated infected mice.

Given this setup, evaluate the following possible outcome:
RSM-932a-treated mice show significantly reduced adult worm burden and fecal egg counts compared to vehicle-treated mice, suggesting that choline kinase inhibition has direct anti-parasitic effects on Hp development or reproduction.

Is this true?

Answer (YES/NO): NO